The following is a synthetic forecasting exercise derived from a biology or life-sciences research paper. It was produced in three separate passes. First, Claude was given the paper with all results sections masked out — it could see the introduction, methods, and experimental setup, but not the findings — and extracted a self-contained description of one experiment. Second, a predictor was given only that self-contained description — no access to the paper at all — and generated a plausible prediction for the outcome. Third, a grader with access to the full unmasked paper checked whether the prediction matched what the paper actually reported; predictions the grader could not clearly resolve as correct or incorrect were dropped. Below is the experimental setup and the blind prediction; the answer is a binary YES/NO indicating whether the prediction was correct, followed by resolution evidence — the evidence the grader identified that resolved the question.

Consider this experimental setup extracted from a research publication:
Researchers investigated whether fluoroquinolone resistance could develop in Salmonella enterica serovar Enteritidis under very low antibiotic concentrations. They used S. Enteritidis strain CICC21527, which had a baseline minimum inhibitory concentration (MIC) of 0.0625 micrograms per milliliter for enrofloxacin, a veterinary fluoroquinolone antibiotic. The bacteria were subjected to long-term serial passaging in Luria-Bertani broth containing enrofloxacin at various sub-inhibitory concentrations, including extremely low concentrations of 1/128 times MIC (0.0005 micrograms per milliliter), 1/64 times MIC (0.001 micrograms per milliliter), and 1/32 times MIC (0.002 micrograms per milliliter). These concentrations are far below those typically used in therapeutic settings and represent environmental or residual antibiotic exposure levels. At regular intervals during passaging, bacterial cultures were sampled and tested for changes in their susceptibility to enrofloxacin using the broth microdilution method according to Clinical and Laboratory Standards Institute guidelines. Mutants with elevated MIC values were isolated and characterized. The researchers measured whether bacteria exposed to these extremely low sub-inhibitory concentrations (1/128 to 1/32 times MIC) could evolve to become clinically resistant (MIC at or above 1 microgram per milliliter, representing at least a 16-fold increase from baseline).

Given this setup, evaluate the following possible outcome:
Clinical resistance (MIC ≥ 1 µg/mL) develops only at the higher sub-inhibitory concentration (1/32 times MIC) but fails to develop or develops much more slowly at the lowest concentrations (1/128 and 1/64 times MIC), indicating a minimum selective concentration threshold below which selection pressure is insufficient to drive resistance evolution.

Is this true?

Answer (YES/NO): YES